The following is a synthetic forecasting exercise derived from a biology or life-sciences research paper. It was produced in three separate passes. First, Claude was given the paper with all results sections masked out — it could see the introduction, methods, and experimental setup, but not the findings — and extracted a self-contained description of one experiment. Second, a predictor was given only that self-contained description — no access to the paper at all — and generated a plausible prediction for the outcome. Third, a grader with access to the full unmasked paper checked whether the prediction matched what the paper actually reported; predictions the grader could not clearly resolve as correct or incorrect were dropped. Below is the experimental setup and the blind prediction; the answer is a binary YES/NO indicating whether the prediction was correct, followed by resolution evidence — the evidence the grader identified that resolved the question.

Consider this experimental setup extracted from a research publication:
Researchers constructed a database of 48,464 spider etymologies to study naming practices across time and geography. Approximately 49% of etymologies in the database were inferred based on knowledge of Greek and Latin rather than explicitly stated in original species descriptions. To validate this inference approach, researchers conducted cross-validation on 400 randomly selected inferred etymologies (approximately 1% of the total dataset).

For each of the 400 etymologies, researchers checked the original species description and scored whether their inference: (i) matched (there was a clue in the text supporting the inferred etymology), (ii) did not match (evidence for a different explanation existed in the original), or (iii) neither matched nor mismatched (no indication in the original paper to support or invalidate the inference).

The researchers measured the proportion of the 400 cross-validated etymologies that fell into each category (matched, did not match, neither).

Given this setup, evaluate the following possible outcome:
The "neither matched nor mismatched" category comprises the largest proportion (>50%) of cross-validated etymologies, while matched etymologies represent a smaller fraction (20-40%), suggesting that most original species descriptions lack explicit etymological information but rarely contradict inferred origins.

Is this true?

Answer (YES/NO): NO